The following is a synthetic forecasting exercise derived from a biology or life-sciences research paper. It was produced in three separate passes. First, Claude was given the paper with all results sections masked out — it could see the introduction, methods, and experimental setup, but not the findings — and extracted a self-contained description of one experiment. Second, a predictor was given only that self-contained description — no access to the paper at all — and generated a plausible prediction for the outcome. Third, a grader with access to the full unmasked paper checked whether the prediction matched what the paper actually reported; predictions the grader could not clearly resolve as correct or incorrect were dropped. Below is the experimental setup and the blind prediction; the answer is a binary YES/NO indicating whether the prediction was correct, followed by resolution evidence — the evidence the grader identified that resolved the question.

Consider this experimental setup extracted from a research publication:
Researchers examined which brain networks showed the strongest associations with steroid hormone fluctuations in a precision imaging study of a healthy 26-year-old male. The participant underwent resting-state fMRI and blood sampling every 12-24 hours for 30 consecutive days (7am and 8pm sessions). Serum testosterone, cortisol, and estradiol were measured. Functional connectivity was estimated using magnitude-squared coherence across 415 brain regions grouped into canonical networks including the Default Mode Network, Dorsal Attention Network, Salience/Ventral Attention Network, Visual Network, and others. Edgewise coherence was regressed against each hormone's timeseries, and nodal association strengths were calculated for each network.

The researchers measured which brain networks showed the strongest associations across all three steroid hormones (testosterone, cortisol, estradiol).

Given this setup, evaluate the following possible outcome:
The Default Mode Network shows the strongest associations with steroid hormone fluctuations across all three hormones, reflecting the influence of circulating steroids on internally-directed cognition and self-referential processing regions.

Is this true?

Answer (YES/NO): NO